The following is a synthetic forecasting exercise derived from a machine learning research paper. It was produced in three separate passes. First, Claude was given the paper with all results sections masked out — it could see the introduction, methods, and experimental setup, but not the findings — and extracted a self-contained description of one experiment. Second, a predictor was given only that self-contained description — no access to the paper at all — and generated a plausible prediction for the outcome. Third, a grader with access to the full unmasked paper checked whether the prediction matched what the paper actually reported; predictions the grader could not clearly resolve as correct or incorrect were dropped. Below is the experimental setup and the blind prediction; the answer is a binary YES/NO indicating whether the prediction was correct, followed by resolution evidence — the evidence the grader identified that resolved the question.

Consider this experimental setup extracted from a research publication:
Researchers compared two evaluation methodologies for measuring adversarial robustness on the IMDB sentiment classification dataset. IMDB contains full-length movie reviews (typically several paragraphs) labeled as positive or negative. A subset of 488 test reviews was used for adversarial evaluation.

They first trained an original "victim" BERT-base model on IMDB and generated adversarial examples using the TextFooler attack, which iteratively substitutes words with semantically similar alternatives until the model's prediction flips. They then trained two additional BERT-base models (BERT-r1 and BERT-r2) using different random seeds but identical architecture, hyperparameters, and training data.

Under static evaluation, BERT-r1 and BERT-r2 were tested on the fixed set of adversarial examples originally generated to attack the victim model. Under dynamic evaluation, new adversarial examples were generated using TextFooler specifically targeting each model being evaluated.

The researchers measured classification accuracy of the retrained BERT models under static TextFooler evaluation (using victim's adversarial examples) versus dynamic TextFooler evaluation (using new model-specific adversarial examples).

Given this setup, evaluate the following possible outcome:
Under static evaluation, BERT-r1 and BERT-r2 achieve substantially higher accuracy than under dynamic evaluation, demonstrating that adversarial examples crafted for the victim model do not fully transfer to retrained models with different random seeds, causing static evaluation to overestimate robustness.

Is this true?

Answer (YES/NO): YES